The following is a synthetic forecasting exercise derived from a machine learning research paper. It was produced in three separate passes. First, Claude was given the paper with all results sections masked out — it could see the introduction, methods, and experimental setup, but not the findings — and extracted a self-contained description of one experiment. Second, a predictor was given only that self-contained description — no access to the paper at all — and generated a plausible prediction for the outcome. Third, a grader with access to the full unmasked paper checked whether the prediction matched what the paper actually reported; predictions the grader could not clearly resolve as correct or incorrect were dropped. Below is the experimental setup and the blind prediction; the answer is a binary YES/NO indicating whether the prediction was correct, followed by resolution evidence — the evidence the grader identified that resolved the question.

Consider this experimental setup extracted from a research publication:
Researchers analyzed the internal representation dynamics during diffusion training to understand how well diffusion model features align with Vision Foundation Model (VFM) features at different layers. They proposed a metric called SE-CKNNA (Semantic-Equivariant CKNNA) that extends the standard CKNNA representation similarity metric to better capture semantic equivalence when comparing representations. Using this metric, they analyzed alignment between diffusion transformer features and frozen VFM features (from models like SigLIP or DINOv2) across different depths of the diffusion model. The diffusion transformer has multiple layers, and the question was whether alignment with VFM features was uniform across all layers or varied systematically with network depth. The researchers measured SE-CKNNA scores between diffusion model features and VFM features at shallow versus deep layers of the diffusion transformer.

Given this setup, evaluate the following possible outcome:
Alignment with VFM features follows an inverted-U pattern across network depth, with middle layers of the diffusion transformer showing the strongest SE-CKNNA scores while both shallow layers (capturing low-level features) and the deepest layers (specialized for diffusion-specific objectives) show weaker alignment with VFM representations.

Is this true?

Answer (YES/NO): NO